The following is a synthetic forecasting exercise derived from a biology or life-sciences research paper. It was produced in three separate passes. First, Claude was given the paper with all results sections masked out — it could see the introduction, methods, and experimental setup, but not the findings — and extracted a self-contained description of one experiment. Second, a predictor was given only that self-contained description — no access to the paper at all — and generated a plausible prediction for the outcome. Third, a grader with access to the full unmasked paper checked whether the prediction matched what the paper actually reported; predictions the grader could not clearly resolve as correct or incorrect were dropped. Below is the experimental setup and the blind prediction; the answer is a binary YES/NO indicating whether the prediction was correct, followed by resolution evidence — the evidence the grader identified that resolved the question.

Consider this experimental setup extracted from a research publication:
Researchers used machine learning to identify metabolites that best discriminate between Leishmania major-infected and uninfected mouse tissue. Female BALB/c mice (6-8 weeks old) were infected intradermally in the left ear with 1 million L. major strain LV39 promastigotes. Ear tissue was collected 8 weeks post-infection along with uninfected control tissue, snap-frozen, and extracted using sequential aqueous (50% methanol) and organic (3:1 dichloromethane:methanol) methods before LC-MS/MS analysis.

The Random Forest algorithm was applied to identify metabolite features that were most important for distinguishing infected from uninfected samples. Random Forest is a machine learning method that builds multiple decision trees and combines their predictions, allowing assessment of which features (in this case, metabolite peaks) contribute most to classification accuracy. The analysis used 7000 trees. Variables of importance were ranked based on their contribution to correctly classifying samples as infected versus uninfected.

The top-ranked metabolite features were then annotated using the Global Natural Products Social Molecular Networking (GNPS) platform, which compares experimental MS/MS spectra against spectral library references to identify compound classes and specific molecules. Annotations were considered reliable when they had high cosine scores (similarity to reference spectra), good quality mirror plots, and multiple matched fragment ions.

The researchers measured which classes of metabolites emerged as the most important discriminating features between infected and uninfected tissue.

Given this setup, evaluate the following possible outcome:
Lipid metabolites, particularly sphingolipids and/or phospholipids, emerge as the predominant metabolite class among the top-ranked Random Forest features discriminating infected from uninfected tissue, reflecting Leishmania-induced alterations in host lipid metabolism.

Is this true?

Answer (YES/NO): YES